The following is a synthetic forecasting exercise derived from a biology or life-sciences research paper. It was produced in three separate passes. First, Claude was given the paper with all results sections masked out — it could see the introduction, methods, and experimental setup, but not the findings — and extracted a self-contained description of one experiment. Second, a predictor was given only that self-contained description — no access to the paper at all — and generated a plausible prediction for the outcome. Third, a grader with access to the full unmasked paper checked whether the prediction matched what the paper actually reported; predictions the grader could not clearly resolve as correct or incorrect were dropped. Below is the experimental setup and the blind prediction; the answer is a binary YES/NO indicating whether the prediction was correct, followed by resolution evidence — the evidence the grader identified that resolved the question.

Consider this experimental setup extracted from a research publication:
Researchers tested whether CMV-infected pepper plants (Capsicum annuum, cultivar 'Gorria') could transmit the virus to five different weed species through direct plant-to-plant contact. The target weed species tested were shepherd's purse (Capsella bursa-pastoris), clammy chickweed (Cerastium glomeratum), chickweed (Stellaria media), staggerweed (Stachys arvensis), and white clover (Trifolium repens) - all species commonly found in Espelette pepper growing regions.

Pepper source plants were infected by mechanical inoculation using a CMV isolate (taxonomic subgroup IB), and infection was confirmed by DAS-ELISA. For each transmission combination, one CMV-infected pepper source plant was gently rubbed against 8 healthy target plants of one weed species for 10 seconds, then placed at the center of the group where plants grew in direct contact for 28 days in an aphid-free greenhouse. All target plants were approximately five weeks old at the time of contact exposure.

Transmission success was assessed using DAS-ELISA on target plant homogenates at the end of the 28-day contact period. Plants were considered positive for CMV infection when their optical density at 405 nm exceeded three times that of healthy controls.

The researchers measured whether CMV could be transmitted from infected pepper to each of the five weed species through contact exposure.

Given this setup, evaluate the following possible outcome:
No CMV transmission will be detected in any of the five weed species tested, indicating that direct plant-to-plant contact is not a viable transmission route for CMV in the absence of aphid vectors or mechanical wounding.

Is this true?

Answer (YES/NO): NO